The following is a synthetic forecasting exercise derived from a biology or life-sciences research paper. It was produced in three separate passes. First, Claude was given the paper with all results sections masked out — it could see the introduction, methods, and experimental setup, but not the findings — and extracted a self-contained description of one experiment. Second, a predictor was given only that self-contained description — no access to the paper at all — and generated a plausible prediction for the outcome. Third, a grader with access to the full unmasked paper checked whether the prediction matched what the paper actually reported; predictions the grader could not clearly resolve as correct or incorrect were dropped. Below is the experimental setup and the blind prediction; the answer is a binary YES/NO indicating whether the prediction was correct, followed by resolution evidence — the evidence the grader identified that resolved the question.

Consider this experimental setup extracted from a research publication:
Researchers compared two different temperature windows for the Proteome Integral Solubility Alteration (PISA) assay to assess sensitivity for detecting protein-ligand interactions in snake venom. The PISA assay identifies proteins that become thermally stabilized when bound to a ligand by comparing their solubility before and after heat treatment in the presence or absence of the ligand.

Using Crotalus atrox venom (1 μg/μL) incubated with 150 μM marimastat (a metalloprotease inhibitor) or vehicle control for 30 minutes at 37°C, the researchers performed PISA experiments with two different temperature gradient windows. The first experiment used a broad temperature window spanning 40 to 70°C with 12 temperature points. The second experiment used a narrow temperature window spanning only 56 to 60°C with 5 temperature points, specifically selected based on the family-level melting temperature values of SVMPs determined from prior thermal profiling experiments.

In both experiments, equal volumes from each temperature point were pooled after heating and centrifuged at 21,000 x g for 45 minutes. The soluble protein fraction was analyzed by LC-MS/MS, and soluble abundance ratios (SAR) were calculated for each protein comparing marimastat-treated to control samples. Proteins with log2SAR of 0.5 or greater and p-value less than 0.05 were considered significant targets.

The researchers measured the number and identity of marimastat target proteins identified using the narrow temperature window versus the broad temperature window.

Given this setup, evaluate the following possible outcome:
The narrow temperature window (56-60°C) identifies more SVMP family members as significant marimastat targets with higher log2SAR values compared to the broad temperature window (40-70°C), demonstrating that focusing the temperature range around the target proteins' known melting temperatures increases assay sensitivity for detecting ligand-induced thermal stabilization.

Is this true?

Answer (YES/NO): YES